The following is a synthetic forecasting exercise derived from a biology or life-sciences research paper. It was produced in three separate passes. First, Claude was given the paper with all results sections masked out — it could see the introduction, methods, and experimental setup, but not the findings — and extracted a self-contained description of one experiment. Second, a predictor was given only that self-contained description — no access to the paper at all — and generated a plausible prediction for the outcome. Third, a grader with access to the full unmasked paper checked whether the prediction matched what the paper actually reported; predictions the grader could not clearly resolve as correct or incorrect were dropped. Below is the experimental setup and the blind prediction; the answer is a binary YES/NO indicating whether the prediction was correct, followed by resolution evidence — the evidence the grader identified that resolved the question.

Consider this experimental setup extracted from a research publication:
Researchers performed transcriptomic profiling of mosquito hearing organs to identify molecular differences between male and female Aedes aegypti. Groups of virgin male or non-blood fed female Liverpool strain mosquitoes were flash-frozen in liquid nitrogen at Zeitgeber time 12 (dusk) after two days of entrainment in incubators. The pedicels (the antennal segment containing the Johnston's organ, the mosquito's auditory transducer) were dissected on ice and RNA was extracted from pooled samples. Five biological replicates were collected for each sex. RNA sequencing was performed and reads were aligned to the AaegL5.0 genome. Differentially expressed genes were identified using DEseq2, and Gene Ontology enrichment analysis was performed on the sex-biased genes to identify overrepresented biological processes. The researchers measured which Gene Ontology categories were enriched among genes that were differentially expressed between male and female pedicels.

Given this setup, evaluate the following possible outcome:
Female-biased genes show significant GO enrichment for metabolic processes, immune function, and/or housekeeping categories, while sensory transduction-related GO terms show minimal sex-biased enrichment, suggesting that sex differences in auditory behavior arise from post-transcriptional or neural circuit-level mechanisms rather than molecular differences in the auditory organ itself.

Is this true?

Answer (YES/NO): NO